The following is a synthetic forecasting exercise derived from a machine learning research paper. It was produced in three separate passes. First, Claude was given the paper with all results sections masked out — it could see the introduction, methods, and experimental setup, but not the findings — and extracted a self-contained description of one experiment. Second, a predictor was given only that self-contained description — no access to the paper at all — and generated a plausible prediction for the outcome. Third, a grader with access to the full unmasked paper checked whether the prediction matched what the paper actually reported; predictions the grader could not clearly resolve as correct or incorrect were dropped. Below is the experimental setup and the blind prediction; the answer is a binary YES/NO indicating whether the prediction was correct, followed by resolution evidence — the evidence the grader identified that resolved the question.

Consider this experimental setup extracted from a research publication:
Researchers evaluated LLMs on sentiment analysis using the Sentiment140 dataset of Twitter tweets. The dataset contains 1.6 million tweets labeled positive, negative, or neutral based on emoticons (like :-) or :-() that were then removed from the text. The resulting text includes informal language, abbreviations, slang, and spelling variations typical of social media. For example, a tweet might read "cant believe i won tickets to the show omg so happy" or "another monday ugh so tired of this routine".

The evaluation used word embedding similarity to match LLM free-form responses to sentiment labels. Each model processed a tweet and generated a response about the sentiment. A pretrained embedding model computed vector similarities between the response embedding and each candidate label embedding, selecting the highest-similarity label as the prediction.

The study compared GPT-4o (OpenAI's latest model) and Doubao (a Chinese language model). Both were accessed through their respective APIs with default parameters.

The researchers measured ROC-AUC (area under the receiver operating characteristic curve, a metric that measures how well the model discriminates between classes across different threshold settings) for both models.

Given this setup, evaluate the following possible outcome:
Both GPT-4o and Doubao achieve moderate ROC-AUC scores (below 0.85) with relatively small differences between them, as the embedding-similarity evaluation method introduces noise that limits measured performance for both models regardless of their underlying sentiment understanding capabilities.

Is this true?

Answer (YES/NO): YES